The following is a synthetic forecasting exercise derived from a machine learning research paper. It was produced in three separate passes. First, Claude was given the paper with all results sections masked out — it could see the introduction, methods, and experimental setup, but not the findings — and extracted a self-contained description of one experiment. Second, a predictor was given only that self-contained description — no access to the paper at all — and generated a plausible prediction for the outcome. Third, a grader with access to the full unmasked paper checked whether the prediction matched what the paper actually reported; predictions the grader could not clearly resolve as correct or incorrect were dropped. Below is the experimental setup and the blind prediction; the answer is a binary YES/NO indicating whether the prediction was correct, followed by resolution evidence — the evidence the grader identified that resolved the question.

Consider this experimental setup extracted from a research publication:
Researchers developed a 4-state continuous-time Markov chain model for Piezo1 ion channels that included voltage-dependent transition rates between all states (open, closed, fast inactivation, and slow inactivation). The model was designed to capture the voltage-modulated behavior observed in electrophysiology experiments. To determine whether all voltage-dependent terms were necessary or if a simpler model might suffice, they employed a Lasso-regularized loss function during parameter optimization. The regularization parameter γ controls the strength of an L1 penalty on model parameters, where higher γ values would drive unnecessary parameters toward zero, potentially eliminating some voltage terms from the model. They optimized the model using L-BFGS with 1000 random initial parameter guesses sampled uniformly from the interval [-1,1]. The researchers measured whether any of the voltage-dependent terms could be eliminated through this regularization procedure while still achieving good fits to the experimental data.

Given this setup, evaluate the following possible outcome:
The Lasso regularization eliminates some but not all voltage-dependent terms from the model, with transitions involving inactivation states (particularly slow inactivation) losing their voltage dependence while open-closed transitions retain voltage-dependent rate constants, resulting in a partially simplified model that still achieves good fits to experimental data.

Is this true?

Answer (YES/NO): NO